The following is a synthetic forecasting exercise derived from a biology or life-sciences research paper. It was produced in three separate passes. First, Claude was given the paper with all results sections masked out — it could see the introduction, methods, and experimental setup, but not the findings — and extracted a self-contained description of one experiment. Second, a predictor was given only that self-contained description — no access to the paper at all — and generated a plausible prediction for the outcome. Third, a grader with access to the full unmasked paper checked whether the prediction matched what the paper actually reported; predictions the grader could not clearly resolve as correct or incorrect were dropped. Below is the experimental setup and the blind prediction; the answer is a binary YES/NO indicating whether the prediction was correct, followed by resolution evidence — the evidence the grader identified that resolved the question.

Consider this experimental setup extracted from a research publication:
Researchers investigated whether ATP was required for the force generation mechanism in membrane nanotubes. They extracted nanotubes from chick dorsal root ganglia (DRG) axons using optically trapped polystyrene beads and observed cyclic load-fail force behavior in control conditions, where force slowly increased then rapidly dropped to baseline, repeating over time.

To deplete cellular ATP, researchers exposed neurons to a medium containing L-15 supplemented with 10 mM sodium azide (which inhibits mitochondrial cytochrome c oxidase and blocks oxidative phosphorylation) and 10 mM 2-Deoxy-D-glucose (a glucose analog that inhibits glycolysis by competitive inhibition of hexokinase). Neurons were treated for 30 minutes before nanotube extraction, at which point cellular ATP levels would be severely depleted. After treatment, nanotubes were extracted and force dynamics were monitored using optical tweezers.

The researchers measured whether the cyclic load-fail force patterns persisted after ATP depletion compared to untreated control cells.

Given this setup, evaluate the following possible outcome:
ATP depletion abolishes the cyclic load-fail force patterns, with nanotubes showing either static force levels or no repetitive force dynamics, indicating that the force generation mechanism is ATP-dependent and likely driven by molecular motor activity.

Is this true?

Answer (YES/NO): NO